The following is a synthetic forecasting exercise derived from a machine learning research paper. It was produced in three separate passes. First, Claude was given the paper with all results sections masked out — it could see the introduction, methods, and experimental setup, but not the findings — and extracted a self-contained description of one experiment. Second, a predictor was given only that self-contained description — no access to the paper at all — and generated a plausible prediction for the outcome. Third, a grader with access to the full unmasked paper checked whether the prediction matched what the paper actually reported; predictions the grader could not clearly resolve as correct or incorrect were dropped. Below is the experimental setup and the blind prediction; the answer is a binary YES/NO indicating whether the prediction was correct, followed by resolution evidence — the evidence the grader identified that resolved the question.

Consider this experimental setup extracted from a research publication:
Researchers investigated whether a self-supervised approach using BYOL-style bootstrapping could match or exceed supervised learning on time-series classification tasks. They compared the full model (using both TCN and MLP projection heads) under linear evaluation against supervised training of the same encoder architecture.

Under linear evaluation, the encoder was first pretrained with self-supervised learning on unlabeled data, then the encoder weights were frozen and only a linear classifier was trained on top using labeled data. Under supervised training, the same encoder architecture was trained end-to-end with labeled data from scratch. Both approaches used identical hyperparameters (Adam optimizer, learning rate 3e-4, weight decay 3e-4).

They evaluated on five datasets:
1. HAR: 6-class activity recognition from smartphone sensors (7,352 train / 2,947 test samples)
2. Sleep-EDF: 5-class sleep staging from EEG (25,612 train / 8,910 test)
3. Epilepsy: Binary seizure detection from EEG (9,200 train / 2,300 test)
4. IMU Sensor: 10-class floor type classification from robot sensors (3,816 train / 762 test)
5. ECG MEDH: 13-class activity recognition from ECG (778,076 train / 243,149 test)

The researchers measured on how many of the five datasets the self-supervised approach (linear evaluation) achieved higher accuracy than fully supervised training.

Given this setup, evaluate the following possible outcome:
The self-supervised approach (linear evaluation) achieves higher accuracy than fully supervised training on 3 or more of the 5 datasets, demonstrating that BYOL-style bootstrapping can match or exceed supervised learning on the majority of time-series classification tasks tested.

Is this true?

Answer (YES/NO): YES